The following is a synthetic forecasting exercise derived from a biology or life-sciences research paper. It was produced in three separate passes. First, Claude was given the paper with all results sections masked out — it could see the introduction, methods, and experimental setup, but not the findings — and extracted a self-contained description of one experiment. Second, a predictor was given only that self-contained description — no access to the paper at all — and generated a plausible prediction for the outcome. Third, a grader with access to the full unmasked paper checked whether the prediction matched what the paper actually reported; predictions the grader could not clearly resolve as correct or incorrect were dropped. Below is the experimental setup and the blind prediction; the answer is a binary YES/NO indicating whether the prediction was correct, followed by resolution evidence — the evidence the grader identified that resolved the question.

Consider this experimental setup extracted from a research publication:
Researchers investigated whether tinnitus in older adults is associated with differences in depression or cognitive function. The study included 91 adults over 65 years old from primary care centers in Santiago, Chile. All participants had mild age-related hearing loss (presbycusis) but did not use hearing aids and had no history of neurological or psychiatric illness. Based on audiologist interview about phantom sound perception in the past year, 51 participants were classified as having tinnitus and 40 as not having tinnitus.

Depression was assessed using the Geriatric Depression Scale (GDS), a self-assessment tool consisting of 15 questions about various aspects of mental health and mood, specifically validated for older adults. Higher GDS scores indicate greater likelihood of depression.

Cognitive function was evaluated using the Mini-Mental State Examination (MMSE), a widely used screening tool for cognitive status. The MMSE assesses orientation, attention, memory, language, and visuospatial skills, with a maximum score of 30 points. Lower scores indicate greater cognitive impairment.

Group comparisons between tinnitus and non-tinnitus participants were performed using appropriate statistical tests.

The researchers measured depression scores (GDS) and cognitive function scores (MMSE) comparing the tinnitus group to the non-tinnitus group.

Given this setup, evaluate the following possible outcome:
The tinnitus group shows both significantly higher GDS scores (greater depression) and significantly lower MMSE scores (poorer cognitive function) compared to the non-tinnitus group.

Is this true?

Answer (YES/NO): NO